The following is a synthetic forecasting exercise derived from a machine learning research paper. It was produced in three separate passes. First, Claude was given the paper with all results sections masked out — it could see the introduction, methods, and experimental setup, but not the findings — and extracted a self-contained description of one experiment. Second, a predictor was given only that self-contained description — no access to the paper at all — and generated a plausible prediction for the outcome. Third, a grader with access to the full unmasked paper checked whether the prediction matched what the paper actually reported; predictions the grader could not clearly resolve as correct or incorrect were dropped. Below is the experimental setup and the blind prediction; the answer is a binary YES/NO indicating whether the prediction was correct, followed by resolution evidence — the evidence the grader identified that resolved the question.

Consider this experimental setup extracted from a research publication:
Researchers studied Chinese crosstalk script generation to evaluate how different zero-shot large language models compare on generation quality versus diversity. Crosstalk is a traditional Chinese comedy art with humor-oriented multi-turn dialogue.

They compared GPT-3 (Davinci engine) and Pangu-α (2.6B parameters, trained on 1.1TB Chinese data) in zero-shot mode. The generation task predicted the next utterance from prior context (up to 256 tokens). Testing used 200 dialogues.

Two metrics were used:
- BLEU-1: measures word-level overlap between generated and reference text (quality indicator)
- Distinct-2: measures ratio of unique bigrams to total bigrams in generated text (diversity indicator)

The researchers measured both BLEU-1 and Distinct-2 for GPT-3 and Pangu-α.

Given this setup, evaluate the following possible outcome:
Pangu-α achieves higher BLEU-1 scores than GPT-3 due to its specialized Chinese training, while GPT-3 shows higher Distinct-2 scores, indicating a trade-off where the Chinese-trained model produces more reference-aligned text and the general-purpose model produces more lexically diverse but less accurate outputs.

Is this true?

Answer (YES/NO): NO